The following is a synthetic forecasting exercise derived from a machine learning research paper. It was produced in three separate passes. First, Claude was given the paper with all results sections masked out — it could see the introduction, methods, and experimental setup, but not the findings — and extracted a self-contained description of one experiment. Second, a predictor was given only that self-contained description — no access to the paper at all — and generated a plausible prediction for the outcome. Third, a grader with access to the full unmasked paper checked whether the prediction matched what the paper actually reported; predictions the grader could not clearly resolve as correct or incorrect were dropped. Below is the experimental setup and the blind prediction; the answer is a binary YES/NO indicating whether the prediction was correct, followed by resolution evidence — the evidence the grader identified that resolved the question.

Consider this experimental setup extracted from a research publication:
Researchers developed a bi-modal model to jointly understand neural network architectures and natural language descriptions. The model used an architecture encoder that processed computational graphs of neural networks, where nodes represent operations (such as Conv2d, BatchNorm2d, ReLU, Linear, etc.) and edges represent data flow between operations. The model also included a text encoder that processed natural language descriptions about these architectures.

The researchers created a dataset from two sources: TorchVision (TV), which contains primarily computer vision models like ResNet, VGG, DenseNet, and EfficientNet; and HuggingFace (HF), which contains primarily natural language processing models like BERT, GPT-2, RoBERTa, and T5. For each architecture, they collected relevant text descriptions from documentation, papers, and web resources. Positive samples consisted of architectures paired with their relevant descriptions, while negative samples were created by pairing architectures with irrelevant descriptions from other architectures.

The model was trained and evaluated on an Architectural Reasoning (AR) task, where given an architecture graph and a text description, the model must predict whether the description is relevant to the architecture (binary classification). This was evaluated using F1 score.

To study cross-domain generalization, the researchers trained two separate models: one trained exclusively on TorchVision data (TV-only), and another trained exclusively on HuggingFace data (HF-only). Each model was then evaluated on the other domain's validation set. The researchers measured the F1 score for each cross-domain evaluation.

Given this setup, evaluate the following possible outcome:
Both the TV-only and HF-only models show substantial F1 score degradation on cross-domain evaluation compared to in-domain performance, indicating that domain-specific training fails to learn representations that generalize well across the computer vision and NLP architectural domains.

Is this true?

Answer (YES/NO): YES